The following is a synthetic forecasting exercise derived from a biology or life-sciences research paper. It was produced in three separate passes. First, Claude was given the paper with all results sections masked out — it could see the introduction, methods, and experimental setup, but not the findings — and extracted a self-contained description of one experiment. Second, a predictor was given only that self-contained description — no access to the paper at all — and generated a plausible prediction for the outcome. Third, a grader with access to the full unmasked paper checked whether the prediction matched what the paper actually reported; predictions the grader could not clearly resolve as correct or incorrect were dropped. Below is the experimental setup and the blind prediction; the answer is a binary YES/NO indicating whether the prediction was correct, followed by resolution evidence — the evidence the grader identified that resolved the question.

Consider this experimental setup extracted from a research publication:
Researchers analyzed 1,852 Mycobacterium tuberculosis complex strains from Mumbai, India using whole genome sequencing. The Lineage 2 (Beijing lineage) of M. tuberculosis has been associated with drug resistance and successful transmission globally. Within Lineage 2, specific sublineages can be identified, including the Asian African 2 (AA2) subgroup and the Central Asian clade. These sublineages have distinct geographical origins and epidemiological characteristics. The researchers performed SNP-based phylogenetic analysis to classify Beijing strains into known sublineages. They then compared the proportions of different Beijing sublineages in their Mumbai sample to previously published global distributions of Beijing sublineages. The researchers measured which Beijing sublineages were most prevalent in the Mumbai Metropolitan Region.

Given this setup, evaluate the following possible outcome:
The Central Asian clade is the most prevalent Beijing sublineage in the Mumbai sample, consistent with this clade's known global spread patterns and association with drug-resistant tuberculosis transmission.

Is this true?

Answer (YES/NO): NO